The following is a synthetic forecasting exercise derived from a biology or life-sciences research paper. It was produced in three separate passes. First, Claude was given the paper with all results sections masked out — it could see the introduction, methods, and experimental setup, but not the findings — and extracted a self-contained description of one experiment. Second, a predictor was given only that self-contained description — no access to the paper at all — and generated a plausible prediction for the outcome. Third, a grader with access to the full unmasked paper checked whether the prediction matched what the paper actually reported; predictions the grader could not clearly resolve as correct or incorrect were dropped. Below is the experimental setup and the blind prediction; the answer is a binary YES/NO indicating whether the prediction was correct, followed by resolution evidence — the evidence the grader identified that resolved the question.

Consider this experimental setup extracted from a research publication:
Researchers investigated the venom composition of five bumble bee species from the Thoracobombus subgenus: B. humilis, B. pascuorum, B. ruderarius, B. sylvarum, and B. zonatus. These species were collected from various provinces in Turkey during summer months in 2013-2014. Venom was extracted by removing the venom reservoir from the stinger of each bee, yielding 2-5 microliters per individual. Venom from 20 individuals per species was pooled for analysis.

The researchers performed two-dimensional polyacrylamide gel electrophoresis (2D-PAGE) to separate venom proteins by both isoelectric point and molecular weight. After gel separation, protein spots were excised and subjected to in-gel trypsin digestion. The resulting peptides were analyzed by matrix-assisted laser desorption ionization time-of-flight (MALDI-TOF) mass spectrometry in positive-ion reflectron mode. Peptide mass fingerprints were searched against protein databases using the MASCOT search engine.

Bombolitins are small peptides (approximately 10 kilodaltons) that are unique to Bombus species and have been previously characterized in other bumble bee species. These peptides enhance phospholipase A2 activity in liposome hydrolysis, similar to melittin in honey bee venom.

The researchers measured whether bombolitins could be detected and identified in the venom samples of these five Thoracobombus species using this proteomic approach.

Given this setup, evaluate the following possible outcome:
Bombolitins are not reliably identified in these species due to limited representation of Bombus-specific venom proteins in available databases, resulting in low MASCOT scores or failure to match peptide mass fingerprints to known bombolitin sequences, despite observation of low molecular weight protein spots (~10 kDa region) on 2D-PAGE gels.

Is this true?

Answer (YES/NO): NO